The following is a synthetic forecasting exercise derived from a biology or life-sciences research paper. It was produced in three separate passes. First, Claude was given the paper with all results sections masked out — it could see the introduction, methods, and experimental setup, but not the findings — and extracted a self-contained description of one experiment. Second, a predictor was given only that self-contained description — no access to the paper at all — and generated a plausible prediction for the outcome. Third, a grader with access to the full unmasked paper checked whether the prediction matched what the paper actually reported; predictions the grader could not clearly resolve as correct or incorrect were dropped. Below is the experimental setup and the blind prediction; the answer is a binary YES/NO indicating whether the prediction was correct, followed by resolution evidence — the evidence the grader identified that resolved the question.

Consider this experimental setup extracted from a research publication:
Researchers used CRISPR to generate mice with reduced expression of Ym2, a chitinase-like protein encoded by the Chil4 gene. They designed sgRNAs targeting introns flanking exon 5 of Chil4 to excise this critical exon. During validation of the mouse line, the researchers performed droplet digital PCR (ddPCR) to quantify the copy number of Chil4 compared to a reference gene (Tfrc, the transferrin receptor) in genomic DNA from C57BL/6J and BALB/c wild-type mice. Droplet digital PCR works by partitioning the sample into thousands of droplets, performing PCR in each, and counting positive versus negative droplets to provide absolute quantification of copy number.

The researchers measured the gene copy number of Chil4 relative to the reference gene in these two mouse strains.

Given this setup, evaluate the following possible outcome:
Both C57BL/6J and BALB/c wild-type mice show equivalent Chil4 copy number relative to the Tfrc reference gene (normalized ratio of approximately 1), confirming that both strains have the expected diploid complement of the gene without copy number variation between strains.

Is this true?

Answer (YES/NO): NO